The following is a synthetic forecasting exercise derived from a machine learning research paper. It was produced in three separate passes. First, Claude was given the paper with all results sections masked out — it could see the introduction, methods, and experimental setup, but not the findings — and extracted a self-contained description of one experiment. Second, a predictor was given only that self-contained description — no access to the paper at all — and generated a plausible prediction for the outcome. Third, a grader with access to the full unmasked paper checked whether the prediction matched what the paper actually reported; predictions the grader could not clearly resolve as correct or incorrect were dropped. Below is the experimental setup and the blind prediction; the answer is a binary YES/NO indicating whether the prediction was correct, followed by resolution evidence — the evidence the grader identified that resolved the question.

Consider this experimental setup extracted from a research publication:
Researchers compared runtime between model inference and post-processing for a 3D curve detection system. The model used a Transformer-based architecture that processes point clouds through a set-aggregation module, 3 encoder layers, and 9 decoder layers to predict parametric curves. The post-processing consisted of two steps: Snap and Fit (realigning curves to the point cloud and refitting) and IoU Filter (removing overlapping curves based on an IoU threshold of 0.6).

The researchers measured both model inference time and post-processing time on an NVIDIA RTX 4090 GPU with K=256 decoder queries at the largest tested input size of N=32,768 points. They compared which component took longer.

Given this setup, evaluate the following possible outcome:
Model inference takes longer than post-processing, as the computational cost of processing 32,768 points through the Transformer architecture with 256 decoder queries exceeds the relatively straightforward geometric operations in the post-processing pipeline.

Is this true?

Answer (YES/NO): YES